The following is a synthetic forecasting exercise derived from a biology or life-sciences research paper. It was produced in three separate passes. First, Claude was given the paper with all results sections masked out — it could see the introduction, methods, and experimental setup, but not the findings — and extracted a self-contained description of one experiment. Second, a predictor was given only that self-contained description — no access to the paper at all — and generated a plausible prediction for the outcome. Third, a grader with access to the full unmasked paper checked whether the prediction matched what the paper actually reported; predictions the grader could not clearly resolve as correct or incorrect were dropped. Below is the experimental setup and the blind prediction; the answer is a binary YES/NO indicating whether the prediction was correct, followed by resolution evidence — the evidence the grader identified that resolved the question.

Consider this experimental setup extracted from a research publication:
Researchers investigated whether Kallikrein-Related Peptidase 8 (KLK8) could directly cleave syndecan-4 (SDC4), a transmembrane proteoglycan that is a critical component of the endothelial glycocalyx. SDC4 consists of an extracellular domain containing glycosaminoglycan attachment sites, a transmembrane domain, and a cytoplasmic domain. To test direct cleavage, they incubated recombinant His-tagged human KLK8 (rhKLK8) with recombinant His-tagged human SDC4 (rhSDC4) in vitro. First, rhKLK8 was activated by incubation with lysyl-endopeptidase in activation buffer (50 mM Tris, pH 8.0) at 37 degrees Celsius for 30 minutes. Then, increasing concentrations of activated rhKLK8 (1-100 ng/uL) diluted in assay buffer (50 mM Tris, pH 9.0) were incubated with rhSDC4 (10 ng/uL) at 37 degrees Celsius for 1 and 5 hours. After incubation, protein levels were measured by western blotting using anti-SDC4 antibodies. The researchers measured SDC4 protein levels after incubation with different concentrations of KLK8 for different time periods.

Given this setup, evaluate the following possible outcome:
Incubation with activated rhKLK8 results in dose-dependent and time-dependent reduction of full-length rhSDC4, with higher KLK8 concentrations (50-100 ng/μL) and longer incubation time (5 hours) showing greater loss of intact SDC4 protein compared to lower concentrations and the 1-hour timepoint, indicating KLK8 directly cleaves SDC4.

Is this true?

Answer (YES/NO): YES